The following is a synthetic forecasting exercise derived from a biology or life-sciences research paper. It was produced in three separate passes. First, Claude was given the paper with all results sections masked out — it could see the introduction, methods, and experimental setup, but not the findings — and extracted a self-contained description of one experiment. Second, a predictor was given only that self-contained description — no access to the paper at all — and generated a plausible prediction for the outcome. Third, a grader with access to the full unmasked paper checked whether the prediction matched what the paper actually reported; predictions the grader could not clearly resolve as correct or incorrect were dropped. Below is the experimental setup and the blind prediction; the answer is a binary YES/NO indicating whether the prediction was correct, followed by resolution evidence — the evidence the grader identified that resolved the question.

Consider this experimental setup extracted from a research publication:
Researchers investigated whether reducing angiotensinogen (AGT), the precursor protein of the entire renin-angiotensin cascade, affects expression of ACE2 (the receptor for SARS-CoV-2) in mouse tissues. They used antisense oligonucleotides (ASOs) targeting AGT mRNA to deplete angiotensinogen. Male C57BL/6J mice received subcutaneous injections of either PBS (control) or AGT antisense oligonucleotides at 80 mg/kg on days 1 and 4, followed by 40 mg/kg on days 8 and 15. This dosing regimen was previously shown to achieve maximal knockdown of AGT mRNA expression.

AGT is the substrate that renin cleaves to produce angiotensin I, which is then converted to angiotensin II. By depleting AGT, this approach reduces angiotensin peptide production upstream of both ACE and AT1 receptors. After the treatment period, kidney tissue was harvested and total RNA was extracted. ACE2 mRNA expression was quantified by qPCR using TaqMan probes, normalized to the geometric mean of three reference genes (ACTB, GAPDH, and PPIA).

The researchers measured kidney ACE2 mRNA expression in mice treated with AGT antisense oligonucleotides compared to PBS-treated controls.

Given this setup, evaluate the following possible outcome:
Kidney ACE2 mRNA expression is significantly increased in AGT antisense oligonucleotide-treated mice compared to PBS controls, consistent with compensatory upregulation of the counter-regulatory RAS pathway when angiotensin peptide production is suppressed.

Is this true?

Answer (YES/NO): NO